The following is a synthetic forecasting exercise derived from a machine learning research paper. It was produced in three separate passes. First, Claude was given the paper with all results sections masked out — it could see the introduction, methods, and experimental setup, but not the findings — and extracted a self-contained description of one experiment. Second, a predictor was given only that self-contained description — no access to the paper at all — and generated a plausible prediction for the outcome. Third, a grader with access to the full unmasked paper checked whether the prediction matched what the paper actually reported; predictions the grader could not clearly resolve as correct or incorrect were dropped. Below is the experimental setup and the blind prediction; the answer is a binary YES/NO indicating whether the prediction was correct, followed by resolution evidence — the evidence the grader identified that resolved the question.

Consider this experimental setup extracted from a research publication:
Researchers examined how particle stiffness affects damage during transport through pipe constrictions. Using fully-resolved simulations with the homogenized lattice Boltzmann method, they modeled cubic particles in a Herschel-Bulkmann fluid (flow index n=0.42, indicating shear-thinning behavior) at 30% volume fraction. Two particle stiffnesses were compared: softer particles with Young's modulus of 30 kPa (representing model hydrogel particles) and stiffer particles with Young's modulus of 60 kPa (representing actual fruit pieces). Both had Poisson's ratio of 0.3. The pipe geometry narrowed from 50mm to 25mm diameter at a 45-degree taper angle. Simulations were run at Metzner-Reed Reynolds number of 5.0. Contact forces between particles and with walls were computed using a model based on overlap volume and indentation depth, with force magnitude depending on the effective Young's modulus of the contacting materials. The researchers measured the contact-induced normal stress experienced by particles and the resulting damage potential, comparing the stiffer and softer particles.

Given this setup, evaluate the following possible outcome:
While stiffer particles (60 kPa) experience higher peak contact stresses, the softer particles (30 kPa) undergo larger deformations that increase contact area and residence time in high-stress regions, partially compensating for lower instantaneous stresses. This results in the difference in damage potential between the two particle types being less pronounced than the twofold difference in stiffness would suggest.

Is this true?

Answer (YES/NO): NO